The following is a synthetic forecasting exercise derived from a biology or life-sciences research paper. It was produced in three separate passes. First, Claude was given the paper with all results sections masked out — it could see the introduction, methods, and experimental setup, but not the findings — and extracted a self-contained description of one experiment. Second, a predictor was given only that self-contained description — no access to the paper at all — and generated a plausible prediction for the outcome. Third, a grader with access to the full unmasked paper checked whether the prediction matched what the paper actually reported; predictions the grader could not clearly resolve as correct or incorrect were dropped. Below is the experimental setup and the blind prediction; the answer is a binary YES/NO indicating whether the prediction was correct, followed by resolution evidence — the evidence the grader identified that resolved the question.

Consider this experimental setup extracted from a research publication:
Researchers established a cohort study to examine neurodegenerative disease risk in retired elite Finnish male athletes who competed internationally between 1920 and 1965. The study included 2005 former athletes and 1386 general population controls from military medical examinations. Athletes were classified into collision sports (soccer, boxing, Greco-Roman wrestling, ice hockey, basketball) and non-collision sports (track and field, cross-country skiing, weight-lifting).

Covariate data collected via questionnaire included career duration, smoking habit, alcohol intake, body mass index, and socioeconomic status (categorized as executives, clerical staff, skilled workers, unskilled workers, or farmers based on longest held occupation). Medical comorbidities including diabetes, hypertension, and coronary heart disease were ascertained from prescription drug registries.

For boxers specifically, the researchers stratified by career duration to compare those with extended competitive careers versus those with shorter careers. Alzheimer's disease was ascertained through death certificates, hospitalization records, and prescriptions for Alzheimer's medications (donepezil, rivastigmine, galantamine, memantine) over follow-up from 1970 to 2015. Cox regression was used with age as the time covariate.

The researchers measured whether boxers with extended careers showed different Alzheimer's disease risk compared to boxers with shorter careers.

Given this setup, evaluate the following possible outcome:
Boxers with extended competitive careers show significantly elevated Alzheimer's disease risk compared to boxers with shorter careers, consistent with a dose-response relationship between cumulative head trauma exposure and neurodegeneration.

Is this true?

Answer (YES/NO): NO